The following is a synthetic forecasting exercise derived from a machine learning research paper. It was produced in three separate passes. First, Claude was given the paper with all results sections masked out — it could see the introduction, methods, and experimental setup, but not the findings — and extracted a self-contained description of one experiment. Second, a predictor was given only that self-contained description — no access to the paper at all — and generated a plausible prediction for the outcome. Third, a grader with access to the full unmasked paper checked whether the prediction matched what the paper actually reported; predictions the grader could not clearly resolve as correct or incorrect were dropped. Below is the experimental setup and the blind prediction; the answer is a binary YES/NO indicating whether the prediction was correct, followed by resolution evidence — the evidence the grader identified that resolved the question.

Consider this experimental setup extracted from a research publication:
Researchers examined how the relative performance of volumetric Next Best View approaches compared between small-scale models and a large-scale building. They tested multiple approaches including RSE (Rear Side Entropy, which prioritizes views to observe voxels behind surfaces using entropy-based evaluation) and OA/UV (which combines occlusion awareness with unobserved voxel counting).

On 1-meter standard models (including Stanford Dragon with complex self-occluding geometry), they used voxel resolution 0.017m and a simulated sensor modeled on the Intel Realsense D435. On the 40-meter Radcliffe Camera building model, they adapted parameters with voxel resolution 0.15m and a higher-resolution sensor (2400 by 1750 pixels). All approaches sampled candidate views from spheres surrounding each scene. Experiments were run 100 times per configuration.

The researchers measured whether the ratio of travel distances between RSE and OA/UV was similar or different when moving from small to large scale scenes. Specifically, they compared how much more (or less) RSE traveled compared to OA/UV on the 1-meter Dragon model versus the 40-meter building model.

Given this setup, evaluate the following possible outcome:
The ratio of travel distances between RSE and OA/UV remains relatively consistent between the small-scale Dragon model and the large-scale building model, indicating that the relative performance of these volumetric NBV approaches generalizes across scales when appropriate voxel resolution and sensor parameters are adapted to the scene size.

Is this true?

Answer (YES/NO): NO